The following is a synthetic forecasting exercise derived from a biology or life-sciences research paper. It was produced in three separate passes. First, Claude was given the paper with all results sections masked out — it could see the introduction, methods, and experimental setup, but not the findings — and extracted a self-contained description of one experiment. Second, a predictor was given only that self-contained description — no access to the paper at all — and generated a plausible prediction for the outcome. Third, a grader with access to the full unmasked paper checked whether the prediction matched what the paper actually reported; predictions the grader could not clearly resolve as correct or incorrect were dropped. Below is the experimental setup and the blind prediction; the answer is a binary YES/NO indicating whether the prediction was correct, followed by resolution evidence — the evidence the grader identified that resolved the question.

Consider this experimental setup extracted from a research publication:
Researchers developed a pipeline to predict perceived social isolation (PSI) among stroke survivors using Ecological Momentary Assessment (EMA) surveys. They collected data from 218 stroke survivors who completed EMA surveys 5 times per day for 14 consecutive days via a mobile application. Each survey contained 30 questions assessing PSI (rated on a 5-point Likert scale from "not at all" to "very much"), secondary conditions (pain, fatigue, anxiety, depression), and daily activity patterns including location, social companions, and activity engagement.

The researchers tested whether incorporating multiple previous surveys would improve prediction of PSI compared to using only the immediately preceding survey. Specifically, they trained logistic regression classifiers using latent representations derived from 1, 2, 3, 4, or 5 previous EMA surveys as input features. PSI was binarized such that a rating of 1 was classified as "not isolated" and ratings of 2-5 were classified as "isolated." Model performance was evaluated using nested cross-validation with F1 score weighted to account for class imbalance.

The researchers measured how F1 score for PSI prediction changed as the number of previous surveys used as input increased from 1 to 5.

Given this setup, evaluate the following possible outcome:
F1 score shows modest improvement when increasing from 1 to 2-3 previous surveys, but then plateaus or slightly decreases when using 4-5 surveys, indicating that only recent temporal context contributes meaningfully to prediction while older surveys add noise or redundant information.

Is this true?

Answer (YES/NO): NO